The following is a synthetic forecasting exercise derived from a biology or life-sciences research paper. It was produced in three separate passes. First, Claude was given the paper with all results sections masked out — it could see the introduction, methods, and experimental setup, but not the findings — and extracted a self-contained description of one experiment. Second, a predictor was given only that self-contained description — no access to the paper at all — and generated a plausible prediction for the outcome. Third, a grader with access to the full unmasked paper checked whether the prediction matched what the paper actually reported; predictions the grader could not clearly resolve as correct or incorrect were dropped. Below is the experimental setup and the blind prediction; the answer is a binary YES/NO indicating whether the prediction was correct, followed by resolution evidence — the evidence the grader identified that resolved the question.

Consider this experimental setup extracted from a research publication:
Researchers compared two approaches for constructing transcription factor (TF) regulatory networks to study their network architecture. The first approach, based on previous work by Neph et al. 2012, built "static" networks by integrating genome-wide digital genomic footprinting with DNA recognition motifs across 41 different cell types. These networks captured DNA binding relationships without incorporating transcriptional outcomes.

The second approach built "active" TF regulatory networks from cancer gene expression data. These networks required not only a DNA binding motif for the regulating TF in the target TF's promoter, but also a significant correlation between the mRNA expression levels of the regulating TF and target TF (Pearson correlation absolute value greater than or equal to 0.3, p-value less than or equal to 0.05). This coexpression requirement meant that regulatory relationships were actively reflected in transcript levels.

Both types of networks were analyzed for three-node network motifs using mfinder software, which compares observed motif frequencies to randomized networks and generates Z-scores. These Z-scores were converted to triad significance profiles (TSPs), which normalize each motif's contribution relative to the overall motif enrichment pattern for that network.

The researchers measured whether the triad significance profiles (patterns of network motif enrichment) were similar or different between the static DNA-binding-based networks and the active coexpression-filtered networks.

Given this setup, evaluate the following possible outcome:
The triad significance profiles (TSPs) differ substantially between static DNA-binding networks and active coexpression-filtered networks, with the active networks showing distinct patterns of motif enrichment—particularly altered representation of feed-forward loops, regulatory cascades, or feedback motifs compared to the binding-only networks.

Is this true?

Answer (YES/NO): NO